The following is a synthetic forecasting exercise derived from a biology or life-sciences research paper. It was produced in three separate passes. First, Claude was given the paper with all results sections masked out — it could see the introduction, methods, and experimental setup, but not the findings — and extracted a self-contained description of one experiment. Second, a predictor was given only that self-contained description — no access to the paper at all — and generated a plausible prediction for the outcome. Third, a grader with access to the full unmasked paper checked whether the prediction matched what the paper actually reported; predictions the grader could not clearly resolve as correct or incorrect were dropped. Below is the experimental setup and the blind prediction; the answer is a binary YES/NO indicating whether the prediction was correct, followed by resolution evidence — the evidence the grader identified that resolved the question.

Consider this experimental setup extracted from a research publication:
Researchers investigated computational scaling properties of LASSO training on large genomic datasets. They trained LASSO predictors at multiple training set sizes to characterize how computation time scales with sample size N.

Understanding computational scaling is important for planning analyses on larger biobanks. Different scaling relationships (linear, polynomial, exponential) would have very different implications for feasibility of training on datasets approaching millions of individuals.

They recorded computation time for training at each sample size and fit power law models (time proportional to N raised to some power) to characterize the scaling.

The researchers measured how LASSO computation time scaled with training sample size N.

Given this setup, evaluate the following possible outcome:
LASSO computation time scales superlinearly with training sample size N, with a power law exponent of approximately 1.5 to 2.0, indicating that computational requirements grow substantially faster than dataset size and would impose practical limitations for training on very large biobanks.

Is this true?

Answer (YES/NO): NO